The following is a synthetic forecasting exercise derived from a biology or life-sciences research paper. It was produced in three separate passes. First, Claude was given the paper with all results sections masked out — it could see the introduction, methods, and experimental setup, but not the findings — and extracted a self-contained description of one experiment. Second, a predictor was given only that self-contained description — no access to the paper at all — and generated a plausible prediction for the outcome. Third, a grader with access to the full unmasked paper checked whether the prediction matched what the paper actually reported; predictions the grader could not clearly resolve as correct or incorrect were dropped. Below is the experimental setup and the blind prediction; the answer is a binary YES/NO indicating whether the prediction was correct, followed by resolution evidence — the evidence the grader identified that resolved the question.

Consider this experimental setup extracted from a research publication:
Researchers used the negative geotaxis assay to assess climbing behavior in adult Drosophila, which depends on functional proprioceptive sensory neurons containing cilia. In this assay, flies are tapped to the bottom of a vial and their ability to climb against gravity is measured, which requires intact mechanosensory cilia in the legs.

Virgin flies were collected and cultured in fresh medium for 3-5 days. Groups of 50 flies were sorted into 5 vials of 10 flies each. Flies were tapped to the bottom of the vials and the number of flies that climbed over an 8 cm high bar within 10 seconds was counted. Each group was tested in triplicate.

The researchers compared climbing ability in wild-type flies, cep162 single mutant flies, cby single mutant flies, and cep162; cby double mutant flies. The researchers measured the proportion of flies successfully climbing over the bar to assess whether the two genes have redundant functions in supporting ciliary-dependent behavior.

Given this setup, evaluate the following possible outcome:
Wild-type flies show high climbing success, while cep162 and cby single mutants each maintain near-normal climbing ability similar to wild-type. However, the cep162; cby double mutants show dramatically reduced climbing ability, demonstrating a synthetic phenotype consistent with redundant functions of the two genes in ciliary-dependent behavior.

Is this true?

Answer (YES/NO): NO